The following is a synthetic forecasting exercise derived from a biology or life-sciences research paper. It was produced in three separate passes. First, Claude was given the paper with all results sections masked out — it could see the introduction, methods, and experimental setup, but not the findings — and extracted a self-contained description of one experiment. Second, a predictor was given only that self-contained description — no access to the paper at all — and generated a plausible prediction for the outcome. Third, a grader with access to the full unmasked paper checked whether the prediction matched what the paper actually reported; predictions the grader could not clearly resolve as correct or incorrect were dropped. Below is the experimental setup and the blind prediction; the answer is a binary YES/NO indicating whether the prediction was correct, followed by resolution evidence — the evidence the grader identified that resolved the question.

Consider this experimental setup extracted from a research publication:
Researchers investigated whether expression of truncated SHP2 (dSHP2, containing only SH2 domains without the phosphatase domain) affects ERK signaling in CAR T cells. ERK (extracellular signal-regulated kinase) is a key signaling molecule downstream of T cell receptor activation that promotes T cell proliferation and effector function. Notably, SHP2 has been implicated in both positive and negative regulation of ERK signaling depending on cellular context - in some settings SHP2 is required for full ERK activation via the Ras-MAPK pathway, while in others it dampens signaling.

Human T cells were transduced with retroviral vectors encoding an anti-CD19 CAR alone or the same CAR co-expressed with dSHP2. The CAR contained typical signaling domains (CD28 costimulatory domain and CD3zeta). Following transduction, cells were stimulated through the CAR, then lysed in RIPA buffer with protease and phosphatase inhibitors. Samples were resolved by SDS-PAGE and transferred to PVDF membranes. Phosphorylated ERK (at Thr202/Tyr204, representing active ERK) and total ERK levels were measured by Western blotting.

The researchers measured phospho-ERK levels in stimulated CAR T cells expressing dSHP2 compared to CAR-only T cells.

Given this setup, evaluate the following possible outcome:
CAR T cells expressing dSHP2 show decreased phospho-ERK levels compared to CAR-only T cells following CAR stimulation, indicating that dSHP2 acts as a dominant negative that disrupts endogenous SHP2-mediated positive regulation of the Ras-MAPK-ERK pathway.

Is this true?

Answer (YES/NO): YES